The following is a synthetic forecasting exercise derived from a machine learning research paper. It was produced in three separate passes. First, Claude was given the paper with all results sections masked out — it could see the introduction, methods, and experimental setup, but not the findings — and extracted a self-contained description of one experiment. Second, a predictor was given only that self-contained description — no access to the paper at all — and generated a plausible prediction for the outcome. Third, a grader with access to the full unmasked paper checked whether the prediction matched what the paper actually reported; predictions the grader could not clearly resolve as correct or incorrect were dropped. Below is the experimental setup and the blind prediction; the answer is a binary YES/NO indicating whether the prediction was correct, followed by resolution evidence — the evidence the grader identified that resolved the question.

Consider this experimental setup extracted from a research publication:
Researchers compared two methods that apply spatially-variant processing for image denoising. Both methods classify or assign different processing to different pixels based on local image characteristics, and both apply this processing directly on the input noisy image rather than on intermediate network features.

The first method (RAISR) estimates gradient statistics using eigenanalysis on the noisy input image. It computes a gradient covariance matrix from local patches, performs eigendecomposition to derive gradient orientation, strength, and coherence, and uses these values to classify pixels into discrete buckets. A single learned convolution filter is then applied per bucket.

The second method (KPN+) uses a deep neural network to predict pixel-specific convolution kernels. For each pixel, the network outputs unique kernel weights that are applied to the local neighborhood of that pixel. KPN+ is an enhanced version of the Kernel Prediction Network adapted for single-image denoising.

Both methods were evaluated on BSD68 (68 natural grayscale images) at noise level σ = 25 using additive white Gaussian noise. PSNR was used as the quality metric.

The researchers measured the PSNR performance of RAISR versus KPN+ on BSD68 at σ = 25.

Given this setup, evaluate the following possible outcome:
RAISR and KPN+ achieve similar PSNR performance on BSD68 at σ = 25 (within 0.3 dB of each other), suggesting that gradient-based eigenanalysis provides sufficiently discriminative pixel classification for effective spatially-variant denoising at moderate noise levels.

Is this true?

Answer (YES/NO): NO